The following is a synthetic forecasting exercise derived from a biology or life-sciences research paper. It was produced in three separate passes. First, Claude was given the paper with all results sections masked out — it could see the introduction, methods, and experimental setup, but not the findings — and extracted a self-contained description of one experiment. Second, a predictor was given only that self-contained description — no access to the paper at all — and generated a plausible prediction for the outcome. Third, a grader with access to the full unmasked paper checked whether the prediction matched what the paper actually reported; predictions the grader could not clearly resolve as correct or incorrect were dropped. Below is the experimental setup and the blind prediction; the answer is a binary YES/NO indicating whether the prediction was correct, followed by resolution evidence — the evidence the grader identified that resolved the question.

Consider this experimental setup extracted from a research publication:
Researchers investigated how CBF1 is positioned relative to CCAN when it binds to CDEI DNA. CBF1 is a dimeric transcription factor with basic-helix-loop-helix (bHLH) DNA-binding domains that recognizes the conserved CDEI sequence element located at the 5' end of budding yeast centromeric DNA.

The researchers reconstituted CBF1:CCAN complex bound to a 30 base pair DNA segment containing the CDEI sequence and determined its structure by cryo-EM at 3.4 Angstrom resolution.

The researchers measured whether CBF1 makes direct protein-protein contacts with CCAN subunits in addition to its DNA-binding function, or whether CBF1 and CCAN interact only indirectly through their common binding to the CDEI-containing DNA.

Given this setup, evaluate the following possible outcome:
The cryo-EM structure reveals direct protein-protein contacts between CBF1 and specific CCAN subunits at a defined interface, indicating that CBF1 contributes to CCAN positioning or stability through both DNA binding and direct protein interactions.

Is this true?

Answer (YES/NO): YES